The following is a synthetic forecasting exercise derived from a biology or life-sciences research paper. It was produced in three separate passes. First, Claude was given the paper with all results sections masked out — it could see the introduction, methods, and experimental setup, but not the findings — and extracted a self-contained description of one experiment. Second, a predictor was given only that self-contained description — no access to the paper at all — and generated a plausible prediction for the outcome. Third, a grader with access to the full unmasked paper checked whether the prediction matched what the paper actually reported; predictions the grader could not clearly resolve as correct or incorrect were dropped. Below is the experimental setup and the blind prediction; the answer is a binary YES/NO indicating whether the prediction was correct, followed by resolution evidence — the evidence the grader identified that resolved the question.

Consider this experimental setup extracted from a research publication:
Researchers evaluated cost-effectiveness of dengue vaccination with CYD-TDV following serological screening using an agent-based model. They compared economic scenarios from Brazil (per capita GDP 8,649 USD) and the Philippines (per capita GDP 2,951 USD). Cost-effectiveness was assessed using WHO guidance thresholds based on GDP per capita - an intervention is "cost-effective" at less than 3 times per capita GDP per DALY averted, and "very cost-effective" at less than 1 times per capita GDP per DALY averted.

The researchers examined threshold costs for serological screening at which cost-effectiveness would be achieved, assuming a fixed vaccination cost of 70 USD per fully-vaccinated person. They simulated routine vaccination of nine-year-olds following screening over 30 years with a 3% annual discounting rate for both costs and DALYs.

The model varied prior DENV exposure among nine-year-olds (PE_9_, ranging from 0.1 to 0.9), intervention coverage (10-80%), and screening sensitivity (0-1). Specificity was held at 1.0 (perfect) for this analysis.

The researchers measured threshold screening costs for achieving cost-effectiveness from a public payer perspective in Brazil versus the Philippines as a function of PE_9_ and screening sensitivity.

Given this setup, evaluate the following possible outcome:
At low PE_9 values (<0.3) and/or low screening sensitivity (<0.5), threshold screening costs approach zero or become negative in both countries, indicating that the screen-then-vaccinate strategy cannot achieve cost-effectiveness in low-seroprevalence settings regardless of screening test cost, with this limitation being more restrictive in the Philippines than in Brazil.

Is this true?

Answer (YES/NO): YES